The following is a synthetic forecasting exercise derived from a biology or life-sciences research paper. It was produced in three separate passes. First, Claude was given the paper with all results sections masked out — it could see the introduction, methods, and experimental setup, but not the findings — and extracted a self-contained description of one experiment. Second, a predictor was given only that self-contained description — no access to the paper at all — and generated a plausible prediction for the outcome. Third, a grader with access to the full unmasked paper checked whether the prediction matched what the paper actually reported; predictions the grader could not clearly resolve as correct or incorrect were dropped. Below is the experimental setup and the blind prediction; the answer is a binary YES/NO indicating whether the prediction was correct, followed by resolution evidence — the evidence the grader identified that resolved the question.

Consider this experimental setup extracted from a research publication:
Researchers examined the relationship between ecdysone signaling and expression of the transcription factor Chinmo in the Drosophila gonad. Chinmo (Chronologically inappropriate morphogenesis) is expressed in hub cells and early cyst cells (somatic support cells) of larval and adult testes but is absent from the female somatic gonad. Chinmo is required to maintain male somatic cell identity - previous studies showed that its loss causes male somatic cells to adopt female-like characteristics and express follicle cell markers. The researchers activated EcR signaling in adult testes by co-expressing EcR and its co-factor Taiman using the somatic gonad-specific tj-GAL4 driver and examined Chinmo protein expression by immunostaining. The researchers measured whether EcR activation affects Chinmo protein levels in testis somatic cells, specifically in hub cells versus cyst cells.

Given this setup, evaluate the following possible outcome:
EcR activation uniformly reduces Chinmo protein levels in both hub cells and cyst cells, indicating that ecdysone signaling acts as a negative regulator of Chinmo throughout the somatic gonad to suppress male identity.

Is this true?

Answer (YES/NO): NO